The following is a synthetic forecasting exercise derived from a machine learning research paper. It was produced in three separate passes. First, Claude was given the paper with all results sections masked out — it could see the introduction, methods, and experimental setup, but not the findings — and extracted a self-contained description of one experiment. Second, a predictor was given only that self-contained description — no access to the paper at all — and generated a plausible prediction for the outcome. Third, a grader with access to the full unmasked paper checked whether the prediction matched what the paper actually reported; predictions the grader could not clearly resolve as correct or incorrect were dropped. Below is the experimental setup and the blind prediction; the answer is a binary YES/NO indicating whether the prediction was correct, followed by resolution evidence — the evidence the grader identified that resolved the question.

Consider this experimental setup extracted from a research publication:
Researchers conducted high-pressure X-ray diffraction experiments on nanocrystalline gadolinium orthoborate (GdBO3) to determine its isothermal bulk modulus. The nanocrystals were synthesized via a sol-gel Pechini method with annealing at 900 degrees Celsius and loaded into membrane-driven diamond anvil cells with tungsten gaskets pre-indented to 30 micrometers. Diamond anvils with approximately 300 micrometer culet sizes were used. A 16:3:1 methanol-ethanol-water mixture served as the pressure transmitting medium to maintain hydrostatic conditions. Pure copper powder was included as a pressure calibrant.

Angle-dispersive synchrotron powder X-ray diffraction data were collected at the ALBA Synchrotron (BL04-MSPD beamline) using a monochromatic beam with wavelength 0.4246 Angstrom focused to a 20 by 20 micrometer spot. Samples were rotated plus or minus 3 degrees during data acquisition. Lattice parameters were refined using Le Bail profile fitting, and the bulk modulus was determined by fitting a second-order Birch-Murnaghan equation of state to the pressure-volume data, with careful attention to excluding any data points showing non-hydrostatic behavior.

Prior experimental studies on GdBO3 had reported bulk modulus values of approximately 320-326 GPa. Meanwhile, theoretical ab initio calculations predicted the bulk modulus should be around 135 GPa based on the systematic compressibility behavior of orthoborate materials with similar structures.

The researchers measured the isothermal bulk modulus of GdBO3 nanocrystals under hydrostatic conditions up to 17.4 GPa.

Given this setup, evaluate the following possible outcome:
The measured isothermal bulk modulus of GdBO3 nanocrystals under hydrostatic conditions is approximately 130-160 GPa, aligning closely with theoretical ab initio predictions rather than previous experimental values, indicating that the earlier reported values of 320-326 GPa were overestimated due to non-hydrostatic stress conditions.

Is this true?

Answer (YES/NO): NO